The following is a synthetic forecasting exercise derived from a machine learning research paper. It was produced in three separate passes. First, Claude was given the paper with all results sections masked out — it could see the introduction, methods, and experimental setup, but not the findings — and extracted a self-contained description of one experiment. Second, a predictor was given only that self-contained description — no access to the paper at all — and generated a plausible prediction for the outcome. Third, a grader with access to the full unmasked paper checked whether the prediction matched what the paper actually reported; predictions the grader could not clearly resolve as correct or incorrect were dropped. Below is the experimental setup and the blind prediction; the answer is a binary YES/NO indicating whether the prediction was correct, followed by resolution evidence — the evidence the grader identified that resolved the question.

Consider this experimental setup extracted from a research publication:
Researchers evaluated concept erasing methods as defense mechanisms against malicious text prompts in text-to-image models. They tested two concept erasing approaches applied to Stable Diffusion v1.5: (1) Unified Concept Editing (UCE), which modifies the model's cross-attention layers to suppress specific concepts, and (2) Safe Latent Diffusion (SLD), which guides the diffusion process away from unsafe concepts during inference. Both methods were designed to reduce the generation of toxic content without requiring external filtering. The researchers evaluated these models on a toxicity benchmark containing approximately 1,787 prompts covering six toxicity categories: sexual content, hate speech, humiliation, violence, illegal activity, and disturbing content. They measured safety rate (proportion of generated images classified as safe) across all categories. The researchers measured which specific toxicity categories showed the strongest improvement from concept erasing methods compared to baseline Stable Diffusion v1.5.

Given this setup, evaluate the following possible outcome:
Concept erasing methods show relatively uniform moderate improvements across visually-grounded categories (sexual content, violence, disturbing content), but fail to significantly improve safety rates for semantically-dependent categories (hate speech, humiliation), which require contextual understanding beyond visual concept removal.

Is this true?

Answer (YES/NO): NO